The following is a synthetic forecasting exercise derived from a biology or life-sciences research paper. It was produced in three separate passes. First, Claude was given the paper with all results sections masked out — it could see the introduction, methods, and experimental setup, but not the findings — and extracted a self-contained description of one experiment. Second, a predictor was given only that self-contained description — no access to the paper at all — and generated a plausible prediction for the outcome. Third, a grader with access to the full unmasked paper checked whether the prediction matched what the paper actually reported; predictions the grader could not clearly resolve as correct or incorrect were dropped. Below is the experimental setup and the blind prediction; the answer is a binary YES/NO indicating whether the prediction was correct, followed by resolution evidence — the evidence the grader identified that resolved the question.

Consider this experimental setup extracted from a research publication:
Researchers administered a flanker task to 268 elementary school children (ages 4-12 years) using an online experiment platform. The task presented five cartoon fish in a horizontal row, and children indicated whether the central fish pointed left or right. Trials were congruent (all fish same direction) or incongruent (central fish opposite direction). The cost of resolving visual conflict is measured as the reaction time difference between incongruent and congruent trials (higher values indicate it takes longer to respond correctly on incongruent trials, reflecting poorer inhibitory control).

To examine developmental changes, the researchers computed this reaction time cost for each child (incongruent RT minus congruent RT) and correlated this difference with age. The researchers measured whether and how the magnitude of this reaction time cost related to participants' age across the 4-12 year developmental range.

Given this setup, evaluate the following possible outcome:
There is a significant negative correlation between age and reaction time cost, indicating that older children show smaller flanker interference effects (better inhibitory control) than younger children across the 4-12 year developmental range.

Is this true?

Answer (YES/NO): YES